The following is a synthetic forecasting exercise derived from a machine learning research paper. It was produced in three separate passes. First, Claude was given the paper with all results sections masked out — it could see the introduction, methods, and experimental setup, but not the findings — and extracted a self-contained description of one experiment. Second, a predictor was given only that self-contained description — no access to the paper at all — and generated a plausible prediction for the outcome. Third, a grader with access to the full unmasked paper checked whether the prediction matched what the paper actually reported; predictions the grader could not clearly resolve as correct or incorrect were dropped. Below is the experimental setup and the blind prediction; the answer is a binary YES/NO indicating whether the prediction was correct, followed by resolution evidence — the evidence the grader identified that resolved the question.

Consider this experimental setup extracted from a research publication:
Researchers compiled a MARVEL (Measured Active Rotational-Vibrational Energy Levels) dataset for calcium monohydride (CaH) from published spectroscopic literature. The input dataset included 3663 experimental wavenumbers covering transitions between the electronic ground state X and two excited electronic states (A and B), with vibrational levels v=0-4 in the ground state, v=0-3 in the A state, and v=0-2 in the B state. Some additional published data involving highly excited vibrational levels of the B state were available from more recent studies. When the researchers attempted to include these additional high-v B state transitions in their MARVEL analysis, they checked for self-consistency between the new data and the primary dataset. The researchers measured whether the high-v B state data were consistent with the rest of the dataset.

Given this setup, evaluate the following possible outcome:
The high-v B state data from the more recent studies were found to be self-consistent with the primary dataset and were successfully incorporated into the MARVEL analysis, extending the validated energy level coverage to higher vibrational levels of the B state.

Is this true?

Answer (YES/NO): NO